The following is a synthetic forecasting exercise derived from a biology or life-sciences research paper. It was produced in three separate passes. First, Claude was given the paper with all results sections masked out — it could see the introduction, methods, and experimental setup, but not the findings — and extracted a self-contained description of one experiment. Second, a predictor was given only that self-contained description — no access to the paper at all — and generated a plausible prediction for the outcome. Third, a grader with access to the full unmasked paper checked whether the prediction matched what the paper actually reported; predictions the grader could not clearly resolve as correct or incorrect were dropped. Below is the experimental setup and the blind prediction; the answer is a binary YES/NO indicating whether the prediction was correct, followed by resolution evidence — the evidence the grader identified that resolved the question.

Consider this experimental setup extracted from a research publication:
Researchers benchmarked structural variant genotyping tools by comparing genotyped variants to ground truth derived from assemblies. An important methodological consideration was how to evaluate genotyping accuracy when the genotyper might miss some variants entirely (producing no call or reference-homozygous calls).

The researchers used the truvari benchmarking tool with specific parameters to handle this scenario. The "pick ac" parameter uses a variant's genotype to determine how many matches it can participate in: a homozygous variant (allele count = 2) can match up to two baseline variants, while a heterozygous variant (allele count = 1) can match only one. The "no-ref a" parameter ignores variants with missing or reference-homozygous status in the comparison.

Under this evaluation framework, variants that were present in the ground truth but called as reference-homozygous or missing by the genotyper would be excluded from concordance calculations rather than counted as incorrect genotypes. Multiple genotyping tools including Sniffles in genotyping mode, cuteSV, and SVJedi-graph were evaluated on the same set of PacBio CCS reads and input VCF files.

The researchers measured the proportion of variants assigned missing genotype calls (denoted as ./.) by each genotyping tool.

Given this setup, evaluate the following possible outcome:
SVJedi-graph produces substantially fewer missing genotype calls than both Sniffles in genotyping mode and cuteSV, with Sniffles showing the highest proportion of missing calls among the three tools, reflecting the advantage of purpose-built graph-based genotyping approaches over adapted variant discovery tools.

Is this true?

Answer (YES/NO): NO